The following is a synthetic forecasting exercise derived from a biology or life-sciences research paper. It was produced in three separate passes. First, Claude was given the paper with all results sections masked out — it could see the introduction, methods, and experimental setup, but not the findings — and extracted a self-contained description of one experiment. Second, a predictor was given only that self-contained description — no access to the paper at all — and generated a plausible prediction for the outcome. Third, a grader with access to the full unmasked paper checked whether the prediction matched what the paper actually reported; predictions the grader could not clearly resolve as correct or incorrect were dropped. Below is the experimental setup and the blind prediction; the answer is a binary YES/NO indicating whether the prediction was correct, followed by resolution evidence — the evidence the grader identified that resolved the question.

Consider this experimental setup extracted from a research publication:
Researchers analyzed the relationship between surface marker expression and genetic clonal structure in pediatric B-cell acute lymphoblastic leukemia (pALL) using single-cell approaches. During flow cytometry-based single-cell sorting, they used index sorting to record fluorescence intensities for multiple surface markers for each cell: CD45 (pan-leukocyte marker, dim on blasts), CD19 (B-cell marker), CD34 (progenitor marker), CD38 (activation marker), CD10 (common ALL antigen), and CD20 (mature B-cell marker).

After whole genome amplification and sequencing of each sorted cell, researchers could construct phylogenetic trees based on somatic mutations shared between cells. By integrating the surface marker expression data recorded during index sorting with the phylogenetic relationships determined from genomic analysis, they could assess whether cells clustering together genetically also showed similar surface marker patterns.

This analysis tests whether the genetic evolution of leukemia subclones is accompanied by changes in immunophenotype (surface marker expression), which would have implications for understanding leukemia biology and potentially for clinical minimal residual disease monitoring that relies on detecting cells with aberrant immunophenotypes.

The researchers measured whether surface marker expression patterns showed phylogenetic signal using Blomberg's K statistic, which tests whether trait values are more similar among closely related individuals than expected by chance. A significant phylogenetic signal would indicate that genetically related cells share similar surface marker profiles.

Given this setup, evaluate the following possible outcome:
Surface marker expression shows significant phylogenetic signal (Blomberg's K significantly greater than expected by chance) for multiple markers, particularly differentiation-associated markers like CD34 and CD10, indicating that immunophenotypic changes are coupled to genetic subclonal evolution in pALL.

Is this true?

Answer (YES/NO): YES